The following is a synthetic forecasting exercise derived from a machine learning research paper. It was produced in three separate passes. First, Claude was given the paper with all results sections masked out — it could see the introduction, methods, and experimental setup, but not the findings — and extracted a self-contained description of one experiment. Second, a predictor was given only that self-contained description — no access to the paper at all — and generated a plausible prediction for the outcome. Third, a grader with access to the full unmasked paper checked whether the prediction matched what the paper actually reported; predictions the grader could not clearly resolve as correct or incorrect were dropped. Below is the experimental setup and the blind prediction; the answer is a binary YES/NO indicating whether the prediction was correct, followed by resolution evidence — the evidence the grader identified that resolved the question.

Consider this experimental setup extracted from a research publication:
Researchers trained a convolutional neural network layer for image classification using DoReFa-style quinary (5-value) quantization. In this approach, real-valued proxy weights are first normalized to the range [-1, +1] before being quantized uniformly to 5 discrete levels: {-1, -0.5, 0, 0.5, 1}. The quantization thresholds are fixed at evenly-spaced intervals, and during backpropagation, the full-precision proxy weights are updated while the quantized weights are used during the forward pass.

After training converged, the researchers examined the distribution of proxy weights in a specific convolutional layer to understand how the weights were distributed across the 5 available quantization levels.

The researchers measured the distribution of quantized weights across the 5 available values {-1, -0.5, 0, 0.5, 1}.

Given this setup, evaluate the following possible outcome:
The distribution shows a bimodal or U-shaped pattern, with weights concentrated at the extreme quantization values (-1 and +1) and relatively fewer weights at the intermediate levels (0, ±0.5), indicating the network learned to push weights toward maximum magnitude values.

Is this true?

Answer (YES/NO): NO